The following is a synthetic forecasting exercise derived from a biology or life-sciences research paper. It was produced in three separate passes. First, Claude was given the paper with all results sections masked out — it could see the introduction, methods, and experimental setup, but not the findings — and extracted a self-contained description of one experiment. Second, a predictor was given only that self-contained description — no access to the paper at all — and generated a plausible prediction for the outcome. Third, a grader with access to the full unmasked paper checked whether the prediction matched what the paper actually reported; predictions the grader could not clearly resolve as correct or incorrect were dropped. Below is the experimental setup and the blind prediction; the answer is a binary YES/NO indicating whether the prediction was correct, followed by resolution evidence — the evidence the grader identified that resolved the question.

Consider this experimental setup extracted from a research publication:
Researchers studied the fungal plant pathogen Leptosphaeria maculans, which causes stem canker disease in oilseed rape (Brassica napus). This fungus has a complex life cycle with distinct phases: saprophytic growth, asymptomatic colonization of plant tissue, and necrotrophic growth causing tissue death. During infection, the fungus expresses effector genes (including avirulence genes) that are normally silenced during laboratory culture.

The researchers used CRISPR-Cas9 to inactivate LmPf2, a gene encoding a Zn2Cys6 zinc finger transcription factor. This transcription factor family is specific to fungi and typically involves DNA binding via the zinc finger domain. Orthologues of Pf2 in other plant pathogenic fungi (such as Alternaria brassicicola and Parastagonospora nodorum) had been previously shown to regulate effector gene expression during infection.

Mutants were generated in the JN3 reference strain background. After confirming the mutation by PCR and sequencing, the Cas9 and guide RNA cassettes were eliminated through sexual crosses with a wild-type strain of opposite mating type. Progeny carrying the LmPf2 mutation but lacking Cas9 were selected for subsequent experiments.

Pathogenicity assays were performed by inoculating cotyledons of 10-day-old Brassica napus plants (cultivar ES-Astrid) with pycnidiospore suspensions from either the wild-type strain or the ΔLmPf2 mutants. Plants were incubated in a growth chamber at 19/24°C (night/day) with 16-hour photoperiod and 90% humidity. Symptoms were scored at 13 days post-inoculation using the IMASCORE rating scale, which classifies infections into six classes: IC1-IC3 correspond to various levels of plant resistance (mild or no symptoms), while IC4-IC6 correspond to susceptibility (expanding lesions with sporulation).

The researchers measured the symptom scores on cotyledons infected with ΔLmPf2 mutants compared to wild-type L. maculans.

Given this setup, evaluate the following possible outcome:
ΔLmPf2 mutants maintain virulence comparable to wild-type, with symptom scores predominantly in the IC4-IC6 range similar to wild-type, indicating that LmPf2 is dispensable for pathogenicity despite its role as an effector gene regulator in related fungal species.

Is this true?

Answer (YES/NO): NO